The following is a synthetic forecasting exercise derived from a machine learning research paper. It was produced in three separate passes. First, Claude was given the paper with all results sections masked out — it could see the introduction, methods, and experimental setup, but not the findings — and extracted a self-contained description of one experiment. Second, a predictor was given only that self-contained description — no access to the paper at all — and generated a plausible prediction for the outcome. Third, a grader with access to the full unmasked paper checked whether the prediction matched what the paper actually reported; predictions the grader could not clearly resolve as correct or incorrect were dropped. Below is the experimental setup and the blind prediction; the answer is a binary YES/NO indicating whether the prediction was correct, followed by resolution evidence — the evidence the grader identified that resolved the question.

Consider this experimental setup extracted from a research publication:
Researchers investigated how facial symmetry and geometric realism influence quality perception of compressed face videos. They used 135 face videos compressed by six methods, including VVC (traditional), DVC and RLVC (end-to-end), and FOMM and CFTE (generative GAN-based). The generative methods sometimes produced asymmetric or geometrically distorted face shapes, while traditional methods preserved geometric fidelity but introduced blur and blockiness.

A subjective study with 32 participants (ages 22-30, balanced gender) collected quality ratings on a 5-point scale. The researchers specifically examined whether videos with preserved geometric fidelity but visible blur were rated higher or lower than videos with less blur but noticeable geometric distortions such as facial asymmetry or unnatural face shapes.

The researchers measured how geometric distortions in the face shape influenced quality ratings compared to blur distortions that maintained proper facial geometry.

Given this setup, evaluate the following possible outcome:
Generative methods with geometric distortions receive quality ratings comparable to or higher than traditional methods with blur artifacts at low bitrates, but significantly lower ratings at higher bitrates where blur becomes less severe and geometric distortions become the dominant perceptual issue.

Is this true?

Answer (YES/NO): NO